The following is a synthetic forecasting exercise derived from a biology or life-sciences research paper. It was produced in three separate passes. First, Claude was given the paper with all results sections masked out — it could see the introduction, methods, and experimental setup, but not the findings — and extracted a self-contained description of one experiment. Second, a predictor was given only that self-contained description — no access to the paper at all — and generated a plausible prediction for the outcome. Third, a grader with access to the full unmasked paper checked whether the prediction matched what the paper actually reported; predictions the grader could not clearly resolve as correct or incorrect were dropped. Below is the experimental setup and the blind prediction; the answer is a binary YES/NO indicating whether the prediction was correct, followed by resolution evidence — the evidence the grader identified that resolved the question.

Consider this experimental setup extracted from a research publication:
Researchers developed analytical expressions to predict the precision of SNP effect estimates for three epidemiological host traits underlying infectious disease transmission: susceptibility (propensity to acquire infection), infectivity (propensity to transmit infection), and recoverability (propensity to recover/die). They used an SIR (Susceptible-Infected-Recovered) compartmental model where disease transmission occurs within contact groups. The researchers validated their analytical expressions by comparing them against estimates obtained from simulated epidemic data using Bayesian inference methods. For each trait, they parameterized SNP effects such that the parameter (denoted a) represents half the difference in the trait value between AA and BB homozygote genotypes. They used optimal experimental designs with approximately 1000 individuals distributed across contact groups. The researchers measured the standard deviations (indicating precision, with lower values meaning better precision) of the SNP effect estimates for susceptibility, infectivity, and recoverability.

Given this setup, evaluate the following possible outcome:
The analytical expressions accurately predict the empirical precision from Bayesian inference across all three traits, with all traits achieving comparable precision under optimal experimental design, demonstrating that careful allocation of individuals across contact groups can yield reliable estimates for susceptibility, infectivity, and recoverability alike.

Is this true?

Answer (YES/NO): NO